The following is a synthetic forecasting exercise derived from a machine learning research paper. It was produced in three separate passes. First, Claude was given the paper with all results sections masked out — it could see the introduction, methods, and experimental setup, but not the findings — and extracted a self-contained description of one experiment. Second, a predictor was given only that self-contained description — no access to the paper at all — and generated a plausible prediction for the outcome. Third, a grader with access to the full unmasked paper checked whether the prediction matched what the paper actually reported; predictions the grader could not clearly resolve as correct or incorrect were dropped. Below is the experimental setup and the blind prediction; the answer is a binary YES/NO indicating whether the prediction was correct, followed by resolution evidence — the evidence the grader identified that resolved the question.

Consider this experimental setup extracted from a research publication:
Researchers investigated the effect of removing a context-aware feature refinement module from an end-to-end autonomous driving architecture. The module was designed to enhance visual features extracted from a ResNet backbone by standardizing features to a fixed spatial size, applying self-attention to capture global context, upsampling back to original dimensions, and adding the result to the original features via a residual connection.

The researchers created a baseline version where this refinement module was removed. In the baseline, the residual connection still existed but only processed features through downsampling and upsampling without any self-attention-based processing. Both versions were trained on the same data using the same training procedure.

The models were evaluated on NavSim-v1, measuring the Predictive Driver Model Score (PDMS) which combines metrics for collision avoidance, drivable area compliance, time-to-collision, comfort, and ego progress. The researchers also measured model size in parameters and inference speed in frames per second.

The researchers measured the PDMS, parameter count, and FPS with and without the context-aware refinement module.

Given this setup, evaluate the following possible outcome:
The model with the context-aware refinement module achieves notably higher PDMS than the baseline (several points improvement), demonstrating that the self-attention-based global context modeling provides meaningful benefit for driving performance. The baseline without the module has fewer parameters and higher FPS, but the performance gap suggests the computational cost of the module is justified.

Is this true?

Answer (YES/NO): YES